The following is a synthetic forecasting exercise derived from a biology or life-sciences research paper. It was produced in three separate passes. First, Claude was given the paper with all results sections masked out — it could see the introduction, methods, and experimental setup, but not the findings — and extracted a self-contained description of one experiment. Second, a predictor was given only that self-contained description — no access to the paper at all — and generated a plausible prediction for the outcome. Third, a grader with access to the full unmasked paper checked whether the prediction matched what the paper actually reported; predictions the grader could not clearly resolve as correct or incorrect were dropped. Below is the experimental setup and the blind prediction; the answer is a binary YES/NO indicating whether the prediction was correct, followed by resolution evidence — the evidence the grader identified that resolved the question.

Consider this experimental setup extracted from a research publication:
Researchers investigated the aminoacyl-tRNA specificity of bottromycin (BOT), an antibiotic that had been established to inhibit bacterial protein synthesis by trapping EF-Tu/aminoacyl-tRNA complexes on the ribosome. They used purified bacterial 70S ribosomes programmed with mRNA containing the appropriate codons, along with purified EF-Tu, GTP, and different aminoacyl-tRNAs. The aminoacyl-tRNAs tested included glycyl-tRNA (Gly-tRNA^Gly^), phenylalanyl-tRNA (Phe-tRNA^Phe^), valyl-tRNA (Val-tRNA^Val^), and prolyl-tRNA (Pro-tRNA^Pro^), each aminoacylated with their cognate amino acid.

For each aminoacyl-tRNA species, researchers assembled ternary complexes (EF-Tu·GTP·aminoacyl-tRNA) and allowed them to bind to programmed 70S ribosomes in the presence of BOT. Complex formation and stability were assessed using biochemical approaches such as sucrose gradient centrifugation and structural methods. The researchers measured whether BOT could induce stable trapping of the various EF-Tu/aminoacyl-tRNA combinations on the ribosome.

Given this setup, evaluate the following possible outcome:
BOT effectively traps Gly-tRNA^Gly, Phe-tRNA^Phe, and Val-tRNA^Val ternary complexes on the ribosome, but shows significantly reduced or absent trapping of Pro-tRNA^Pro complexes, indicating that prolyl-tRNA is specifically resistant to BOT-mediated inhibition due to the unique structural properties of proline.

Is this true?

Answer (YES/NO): NO